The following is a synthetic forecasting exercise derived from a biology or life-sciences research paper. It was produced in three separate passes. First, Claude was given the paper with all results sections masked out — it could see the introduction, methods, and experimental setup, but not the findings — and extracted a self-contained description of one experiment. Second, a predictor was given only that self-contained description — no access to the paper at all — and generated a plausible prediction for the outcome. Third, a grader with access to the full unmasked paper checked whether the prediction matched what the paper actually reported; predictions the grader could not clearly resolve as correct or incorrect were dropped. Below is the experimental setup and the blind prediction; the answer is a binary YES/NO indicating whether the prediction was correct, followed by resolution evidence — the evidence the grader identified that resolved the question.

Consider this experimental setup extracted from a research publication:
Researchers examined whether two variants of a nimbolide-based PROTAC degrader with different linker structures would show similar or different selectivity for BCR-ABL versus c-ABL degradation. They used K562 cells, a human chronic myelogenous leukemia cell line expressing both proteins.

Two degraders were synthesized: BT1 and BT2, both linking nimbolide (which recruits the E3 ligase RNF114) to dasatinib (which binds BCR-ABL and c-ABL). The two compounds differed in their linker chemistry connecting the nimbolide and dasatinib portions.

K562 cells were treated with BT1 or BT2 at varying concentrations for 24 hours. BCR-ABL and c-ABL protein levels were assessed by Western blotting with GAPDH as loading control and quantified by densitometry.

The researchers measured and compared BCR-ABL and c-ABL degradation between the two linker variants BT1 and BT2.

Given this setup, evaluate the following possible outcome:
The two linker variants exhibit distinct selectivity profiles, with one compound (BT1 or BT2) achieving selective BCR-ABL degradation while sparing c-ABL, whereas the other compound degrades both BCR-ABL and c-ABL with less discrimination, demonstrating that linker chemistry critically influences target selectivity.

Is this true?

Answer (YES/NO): NO